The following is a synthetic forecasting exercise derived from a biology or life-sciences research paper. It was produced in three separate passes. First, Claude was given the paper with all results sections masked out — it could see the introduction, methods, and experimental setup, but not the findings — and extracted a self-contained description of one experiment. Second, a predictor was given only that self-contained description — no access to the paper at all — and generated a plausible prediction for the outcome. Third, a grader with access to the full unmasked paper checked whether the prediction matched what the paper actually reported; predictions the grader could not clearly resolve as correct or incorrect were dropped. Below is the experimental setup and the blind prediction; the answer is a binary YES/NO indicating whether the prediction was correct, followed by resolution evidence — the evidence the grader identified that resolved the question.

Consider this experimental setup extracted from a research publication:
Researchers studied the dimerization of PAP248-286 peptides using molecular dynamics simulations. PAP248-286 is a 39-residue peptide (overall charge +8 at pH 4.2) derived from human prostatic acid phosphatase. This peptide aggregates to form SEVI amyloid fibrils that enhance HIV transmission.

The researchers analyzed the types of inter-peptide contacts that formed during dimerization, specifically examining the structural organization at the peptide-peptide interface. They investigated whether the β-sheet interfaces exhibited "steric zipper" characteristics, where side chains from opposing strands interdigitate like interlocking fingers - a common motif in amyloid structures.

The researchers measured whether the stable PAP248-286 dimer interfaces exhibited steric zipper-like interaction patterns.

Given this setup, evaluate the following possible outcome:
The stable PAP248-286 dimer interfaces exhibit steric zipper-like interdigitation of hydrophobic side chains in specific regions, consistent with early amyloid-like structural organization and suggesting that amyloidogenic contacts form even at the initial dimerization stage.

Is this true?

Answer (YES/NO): YES